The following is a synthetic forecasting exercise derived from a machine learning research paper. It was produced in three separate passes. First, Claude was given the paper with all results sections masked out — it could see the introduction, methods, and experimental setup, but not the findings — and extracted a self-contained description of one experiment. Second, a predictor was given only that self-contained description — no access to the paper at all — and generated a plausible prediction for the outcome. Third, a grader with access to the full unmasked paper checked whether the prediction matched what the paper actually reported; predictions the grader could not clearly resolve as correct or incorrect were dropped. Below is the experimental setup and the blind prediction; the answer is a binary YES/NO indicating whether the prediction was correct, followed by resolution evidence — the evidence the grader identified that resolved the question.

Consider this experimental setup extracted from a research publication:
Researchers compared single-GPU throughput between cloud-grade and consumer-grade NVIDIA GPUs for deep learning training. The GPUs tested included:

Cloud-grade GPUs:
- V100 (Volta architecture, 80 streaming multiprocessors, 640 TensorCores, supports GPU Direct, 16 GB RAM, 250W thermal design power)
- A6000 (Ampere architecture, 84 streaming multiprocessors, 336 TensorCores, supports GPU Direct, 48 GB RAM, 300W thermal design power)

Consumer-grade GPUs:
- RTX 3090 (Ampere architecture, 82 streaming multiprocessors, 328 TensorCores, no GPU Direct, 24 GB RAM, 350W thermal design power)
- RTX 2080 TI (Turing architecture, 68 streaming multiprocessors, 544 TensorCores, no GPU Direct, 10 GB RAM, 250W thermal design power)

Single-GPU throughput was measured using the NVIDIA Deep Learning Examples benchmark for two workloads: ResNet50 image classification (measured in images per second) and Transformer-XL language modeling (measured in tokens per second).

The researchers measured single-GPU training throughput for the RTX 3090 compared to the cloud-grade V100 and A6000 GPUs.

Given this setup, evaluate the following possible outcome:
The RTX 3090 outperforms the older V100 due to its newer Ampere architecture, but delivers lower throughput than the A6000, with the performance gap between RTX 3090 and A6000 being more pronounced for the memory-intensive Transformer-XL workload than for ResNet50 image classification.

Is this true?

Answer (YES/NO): NO